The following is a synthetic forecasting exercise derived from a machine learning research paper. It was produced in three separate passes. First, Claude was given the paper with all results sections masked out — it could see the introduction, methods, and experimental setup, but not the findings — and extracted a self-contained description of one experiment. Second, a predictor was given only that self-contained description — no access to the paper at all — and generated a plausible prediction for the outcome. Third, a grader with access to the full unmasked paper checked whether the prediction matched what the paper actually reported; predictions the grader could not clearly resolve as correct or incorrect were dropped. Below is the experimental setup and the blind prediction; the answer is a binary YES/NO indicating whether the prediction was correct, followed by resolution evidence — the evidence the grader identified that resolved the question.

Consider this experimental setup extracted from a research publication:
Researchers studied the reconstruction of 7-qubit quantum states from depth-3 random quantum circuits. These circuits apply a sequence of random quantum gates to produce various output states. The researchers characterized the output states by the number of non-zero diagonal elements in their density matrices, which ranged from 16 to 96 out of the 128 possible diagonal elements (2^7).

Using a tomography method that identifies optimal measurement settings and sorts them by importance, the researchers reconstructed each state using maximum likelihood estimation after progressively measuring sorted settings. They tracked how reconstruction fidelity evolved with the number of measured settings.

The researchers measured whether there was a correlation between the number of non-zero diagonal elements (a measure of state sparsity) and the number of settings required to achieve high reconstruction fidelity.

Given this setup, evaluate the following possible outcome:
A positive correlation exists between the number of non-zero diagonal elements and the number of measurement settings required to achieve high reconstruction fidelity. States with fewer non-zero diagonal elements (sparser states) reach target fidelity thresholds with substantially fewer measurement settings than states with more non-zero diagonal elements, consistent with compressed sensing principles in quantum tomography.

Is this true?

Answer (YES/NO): YES